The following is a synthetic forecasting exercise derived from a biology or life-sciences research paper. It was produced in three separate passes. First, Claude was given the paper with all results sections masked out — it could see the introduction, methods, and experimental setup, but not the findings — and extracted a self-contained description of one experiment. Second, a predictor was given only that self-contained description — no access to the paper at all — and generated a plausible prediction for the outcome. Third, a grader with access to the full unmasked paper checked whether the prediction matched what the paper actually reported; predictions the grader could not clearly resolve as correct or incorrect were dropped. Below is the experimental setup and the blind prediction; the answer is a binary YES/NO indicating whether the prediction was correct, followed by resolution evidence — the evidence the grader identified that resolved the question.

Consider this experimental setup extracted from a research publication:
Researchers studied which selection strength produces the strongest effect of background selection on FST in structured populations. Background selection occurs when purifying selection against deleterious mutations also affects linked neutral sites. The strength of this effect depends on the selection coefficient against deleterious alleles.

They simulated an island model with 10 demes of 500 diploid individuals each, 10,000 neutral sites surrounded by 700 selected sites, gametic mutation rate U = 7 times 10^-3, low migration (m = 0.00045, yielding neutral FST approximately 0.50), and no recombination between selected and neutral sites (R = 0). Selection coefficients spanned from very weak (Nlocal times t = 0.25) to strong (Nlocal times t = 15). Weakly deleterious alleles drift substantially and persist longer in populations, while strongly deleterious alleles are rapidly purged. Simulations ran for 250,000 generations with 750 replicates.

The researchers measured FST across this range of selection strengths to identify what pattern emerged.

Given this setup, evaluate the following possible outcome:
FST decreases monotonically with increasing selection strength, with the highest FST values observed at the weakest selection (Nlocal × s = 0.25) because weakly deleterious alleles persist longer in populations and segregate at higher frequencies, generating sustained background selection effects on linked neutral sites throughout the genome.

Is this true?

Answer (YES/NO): NO